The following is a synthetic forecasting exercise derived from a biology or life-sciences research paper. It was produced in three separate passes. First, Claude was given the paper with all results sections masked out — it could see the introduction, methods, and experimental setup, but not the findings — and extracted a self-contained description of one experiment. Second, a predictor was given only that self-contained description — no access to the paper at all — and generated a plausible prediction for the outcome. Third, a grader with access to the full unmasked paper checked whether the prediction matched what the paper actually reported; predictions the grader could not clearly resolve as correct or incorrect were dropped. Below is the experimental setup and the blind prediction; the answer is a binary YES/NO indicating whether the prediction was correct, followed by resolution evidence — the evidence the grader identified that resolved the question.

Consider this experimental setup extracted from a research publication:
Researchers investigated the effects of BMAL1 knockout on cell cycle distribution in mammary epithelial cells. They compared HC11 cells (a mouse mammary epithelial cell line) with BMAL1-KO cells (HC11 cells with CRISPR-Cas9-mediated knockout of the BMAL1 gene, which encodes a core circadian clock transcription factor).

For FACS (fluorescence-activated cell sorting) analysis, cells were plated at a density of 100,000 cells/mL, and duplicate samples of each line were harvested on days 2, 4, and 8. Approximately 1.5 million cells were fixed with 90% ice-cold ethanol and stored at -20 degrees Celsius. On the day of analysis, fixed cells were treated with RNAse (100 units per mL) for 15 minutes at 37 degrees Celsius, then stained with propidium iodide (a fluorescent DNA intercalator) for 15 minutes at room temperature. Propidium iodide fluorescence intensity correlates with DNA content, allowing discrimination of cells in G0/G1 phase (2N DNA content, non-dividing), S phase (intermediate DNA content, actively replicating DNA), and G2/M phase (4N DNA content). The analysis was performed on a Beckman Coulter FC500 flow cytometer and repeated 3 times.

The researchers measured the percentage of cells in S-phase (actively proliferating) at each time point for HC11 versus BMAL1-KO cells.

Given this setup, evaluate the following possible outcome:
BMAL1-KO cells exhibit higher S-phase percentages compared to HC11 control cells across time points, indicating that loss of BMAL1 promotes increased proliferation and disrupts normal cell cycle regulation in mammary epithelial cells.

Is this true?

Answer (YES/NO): NO